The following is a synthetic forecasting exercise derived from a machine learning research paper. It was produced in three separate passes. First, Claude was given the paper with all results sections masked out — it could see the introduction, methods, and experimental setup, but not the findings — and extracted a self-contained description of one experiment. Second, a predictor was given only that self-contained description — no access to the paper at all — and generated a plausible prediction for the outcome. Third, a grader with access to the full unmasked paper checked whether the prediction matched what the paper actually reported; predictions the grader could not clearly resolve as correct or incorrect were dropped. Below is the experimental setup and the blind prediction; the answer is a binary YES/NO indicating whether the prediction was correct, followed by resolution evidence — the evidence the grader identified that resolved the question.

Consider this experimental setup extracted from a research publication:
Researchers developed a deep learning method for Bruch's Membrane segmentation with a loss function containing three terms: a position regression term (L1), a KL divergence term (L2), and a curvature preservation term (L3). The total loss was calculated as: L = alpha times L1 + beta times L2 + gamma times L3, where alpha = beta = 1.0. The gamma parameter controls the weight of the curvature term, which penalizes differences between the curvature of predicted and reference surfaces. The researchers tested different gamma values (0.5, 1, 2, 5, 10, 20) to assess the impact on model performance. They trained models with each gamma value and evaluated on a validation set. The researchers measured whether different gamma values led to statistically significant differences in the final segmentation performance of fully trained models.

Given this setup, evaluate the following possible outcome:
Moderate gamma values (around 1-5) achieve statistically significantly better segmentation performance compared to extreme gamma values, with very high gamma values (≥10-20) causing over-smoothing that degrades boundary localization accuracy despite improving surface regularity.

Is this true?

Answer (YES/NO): NO